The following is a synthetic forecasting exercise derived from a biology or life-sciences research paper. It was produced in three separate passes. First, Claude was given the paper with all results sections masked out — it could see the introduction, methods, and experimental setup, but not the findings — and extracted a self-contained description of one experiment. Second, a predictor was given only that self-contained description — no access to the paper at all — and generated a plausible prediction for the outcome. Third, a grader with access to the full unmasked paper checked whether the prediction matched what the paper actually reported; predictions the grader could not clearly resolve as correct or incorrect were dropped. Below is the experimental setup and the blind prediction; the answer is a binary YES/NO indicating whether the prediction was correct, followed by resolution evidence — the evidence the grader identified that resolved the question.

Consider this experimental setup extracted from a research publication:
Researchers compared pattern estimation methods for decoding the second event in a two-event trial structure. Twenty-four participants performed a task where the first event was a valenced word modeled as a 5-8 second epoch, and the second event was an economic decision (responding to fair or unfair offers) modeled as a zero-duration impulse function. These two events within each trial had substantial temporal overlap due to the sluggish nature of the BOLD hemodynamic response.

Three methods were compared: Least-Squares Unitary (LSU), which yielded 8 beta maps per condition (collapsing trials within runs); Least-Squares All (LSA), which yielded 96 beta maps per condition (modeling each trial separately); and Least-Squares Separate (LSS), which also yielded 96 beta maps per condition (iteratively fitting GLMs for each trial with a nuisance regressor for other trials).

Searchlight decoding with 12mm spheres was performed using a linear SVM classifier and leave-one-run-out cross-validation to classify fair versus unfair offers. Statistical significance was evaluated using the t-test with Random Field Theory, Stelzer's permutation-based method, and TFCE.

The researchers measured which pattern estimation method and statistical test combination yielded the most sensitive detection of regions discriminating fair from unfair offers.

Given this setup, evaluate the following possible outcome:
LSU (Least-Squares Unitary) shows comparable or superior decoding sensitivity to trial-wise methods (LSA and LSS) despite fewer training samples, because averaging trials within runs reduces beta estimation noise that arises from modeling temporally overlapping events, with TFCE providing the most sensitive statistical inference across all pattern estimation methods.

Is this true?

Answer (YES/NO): NO